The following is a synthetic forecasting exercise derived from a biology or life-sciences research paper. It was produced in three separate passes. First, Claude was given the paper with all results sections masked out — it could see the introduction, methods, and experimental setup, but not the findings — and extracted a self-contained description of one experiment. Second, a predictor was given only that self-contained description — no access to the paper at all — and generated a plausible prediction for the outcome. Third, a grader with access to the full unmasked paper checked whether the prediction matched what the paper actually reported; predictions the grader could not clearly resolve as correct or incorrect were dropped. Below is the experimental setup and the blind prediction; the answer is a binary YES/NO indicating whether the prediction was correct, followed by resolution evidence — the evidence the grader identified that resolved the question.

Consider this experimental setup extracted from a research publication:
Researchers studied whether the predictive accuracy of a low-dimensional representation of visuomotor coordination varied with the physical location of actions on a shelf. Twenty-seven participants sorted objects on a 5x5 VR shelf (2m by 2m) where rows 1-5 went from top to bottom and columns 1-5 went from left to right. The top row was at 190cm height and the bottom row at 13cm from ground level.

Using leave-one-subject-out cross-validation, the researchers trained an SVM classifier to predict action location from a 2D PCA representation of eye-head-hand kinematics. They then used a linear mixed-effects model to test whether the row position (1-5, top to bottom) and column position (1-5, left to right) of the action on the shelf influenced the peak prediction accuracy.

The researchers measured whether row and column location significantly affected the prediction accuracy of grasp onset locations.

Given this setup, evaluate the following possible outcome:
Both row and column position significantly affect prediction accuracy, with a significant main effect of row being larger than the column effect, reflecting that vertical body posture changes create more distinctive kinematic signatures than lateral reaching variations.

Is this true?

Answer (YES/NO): NO